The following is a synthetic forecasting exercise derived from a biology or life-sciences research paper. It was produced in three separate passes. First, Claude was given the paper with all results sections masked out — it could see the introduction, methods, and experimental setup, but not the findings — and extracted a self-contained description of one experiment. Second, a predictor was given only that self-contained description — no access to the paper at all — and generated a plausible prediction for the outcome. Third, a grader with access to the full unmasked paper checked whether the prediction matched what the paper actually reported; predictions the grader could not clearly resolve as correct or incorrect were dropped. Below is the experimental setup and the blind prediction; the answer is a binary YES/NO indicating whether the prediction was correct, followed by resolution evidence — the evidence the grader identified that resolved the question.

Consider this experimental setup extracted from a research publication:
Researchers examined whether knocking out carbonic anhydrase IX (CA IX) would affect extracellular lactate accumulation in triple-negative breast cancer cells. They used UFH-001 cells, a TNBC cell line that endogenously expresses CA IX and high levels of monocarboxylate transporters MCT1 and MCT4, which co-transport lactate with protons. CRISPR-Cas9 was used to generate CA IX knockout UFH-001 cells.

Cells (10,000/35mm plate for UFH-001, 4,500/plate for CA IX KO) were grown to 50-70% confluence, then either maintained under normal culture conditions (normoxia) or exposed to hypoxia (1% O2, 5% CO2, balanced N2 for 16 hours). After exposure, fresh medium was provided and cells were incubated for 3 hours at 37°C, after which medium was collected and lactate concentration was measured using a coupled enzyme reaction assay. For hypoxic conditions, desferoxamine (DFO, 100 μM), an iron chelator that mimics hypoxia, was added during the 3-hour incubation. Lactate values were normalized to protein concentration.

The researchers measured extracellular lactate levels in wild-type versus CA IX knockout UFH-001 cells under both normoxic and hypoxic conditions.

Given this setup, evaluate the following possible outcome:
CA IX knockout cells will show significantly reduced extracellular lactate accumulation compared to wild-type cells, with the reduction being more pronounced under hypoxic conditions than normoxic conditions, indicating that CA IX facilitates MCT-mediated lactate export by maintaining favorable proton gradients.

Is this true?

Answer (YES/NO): NO